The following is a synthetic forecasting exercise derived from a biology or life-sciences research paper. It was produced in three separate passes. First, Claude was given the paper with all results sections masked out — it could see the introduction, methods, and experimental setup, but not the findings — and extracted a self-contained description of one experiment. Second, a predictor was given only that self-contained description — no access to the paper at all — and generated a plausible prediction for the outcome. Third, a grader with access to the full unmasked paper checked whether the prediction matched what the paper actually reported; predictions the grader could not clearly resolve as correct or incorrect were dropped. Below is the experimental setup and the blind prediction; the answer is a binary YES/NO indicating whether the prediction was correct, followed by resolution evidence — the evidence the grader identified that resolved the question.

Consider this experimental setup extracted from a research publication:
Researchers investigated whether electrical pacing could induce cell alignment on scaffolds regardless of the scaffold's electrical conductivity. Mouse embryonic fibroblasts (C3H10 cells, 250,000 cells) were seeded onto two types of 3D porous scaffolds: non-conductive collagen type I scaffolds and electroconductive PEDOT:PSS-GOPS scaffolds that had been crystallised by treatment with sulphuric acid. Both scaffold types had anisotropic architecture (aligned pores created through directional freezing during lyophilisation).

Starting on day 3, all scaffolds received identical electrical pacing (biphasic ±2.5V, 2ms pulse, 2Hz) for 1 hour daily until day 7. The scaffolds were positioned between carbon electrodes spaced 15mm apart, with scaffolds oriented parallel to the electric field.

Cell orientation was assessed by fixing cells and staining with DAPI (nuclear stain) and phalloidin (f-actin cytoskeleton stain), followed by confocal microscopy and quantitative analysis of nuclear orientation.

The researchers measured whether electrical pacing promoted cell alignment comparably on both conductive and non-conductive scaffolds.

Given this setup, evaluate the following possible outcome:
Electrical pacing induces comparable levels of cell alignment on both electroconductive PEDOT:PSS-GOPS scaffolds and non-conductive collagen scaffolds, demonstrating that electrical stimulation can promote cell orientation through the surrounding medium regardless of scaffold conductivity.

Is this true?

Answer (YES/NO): YES